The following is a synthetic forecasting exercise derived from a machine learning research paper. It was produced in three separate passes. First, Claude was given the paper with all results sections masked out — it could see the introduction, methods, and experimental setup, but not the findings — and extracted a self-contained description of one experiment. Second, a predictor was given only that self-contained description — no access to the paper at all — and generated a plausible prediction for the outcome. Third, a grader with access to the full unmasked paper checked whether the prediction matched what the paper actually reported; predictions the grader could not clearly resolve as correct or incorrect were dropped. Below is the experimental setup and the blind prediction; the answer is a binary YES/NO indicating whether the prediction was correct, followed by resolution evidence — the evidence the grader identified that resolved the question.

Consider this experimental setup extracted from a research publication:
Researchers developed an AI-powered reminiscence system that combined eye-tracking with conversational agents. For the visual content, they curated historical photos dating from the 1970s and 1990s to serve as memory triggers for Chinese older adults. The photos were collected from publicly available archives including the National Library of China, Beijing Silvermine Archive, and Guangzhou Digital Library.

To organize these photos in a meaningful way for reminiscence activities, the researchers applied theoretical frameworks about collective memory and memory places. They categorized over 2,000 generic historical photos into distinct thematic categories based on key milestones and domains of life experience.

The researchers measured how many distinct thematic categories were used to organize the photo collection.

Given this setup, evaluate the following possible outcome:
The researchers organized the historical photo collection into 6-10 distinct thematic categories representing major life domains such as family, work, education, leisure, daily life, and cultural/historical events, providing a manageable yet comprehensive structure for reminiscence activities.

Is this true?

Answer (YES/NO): NO